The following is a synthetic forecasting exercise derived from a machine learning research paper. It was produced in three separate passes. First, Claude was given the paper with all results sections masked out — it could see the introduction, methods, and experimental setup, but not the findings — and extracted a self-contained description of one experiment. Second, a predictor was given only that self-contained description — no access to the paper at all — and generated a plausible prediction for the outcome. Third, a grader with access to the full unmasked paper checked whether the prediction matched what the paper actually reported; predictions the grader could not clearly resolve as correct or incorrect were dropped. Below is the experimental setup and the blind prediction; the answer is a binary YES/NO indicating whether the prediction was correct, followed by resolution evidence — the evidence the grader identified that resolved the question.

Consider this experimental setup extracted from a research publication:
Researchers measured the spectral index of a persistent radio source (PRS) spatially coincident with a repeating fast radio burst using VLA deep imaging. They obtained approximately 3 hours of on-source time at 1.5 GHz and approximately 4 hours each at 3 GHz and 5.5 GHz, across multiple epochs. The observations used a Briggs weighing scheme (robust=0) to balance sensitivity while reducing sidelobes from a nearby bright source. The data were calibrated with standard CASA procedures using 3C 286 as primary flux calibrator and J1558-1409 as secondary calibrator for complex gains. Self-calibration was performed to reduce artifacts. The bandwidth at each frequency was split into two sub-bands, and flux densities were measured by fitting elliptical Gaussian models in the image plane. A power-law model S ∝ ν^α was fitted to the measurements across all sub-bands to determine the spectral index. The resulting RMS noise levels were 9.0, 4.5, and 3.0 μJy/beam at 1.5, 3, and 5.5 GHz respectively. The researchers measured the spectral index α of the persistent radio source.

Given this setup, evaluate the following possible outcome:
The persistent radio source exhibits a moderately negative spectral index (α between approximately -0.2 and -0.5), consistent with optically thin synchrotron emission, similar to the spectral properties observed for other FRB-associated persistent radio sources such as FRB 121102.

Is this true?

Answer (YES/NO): YES